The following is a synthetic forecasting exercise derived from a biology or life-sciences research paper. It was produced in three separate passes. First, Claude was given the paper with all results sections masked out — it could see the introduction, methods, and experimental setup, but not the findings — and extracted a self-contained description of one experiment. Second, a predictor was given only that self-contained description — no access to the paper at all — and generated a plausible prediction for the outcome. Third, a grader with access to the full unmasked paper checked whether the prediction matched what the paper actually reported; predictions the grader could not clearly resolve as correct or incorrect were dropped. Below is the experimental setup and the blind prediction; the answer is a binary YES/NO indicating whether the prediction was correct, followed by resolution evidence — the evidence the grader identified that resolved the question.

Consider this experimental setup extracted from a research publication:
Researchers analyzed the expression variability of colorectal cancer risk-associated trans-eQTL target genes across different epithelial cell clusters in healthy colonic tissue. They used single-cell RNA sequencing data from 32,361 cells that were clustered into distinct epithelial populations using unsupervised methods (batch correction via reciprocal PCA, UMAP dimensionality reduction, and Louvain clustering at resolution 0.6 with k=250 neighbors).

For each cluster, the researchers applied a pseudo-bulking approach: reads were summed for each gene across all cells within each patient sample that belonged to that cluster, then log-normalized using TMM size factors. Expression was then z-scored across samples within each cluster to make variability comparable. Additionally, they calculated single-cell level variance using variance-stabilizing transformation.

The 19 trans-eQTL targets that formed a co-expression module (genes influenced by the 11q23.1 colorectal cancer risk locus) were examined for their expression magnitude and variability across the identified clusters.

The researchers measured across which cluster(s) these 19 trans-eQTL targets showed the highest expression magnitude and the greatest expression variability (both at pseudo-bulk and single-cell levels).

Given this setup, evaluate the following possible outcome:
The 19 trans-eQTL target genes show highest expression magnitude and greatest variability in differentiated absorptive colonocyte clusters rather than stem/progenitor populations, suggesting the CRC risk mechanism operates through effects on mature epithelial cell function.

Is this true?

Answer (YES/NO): NO